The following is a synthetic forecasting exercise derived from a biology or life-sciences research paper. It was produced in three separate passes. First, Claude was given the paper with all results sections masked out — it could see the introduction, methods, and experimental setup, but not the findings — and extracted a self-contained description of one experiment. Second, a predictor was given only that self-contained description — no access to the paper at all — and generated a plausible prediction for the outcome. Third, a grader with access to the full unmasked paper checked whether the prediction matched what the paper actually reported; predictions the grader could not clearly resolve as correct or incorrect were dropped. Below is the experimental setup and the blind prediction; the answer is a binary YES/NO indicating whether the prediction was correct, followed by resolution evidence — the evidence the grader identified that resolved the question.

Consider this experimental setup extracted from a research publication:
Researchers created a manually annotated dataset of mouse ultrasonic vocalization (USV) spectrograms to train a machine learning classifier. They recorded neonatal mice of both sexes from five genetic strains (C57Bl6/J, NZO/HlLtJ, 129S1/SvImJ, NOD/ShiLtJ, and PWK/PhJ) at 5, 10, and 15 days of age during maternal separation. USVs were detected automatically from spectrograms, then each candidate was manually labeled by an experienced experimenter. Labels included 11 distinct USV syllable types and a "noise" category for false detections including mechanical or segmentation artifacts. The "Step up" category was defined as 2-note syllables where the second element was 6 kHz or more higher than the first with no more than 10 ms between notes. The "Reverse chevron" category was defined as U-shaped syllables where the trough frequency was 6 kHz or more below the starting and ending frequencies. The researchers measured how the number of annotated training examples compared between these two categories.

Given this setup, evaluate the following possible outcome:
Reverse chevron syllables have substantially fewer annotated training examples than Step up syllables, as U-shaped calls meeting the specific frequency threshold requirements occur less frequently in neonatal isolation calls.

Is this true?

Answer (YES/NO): YES